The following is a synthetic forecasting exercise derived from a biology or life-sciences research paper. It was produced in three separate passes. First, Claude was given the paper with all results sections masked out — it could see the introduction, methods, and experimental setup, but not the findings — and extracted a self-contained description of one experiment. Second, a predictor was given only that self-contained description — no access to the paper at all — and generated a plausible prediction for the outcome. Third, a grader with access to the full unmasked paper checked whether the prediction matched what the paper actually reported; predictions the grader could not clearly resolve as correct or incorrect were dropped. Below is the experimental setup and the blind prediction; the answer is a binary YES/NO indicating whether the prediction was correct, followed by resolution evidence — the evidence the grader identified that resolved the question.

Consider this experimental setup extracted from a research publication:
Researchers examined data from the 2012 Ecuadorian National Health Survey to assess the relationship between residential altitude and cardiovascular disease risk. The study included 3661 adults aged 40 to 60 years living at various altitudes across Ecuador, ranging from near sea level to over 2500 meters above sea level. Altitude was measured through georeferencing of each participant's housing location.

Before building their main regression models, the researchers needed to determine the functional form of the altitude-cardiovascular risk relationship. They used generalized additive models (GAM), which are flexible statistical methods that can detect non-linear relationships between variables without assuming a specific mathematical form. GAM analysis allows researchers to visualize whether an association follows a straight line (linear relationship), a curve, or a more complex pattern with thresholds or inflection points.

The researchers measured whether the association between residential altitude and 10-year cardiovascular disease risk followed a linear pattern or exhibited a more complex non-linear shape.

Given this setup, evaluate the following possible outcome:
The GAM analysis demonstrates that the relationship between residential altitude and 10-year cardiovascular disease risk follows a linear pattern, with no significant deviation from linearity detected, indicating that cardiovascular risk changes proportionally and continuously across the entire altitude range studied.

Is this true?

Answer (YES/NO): YES